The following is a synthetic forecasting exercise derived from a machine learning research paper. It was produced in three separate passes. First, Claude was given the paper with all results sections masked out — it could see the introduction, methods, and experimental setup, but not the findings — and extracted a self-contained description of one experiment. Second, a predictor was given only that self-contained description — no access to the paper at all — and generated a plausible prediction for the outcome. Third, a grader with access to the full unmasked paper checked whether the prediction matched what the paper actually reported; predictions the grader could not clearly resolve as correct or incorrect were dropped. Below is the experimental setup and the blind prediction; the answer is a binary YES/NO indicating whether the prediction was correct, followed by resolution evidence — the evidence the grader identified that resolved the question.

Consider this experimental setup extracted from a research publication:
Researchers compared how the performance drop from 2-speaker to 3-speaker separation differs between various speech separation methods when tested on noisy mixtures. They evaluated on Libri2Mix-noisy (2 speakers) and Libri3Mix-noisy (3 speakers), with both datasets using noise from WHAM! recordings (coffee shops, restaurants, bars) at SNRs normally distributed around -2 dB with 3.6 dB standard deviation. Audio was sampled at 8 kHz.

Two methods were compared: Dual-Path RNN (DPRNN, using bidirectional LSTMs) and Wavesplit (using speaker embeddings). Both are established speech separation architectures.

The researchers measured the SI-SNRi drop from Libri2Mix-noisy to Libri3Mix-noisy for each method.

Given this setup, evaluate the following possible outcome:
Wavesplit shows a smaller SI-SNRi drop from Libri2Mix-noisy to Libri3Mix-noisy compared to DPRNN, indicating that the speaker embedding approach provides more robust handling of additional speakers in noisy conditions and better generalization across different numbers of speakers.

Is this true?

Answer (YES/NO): NO